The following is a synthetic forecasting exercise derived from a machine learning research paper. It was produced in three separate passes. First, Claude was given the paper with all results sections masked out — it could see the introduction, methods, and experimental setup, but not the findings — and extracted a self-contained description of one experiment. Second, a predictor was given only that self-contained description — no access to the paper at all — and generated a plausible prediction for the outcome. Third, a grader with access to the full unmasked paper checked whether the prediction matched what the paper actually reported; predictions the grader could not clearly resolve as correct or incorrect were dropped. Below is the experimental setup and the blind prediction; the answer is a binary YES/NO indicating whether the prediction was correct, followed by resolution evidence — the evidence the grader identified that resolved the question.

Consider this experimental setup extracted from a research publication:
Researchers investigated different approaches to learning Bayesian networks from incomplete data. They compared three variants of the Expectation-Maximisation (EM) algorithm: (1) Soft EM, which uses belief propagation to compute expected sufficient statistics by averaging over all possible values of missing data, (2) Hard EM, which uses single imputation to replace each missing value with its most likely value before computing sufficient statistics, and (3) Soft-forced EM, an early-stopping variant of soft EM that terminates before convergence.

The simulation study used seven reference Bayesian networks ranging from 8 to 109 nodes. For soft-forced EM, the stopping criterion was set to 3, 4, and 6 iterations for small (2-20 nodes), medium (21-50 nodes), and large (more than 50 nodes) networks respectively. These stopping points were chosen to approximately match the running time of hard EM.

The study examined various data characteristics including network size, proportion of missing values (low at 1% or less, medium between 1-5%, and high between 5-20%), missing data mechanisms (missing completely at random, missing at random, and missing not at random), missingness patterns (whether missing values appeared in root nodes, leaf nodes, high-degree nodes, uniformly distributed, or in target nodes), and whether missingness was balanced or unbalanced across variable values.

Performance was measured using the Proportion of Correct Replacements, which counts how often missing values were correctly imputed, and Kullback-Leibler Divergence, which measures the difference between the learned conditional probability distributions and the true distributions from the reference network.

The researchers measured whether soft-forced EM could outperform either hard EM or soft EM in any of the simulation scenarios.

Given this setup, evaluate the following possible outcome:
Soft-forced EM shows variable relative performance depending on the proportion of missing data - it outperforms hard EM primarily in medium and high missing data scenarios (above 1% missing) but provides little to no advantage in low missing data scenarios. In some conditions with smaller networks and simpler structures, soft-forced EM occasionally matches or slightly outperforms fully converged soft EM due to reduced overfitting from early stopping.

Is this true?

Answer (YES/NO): NO